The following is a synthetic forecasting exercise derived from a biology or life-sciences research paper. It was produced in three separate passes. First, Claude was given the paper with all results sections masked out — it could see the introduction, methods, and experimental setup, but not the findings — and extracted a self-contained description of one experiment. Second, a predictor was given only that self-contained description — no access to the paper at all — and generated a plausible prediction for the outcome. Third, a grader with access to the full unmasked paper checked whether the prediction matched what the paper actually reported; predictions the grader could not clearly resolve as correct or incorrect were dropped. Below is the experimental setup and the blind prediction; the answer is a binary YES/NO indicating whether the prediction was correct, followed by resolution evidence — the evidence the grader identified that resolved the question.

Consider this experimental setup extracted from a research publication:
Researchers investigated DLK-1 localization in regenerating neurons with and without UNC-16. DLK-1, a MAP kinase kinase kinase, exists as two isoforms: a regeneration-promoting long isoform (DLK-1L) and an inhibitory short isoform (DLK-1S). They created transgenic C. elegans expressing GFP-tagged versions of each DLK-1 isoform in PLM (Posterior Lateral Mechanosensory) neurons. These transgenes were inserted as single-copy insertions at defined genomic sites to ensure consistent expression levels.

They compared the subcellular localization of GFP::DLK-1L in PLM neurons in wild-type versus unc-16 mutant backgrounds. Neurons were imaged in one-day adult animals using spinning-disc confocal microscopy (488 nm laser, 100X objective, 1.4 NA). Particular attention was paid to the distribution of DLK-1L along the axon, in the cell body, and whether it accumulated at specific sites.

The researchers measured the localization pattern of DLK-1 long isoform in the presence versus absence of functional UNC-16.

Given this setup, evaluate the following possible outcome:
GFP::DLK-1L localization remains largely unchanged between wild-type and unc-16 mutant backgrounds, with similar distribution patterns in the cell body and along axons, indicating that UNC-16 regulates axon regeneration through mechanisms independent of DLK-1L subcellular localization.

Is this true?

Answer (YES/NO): NO